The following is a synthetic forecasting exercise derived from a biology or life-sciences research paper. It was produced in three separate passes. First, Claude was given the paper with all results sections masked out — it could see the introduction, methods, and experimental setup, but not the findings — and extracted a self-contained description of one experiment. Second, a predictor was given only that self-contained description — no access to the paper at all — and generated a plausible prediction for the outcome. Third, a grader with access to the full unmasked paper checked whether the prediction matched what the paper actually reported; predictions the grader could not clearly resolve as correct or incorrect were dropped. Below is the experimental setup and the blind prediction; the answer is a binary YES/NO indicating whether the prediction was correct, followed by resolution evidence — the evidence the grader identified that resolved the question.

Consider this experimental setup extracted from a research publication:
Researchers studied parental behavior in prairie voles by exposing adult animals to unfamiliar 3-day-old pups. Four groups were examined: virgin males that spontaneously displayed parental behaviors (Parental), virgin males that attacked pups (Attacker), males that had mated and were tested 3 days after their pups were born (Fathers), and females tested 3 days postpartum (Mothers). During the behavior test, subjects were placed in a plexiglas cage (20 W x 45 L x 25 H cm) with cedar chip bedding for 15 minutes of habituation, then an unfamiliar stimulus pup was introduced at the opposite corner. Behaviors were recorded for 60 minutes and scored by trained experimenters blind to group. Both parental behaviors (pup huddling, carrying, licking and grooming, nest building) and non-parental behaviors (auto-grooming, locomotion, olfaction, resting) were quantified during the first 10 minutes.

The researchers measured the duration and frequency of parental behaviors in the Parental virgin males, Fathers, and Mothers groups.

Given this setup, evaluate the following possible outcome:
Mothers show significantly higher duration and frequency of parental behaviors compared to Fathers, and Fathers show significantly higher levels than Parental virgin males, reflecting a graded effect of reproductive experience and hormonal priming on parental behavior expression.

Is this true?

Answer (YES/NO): NO